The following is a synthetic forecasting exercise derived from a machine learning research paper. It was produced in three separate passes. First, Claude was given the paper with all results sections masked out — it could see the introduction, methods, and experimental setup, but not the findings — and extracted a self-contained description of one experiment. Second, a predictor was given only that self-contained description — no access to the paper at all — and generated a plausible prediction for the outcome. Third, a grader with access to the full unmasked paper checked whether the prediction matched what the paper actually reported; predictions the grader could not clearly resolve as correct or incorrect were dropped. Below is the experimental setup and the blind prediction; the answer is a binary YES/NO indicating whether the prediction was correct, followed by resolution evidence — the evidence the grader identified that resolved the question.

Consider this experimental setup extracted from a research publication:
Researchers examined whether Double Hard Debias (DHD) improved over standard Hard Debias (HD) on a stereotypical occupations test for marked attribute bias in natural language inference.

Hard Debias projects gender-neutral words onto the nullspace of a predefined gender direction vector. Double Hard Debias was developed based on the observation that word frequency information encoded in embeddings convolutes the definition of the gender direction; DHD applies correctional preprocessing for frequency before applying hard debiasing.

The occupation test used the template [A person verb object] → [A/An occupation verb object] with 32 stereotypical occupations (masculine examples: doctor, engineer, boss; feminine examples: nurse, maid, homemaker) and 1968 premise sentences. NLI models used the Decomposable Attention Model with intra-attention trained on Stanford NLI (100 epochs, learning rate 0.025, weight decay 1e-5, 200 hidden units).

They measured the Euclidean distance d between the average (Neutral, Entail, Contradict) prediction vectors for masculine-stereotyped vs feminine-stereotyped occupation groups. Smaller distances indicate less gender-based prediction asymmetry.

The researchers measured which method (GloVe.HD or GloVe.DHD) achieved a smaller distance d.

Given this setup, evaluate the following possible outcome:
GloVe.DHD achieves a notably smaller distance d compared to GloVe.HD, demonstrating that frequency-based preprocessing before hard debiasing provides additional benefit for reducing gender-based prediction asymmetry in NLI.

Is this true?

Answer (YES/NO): NO